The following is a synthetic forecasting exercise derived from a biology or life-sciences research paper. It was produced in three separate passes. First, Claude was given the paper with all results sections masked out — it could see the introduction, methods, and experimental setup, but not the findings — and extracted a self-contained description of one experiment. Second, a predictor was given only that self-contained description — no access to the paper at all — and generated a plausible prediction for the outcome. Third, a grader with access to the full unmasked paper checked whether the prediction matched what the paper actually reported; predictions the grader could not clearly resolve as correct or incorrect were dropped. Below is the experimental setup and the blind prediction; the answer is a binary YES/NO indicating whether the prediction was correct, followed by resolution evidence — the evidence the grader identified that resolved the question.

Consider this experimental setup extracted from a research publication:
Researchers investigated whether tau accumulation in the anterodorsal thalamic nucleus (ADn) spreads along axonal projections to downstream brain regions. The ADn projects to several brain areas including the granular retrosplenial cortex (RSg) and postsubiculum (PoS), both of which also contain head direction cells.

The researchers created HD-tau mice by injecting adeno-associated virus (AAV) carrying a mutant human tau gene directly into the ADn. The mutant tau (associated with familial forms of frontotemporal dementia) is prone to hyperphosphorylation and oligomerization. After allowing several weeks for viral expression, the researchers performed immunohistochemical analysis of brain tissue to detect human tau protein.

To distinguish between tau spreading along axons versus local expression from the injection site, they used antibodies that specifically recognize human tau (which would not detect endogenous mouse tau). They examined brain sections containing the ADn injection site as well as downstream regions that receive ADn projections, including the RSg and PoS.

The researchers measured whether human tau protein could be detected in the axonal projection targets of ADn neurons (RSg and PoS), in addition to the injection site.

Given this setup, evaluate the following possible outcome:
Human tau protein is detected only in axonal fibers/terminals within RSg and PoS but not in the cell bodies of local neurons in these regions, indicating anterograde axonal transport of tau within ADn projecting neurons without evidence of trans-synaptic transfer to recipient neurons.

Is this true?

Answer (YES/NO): YES